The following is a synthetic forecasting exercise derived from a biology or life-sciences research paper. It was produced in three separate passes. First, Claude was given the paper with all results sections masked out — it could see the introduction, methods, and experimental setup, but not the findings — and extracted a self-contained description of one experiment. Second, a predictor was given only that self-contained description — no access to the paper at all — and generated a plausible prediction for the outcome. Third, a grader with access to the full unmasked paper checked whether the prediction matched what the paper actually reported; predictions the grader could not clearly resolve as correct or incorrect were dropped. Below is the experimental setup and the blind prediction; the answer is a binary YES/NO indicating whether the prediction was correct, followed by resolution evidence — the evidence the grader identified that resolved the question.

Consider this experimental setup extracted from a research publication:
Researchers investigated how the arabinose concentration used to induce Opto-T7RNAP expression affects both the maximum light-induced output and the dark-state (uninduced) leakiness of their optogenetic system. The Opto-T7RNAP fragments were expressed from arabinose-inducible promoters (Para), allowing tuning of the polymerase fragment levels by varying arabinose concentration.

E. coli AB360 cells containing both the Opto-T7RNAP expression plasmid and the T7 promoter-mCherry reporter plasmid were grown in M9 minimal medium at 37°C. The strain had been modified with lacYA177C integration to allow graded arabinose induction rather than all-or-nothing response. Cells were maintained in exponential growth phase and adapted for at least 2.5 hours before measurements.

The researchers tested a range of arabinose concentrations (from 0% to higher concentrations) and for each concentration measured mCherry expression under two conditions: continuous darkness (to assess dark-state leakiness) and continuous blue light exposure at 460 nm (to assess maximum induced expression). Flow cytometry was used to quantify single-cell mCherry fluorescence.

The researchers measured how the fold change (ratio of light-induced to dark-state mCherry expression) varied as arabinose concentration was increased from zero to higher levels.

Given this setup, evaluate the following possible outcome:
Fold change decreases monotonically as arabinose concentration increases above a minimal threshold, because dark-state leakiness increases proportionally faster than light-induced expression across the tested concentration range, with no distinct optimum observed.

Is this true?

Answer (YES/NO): NO